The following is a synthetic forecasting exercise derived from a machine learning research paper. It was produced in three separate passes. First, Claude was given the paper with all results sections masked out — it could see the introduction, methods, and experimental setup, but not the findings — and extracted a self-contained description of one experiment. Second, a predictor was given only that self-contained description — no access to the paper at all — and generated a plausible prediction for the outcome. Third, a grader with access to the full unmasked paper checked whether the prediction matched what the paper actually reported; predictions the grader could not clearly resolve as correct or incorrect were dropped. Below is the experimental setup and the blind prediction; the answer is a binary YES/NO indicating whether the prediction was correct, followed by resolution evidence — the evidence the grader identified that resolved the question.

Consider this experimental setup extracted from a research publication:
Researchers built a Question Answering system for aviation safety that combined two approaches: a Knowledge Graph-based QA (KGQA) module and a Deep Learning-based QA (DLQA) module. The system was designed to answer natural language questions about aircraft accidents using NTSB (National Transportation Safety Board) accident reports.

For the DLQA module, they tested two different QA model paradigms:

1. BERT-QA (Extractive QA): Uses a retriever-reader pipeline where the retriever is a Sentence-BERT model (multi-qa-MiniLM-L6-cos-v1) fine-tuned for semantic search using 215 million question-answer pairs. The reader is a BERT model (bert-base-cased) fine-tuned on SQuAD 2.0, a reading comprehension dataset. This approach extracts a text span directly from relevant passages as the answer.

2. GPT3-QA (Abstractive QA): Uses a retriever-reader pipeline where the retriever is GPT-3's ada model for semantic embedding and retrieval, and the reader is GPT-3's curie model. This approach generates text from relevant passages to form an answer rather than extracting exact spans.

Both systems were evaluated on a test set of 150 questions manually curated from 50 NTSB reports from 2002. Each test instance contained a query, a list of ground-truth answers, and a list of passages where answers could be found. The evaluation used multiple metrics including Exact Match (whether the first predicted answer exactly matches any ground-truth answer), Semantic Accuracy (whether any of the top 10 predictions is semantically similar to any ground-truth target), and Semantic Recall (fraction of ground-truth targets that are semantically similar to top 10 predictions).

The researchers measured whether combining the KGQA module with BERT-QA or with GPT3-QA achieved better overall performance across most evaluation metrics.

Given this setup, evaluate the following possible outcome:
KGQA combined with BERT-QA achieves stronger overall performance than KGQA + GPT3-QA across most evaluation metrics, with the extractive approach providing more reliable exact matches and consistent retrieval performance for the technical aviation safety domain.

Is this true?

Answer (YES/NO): NO